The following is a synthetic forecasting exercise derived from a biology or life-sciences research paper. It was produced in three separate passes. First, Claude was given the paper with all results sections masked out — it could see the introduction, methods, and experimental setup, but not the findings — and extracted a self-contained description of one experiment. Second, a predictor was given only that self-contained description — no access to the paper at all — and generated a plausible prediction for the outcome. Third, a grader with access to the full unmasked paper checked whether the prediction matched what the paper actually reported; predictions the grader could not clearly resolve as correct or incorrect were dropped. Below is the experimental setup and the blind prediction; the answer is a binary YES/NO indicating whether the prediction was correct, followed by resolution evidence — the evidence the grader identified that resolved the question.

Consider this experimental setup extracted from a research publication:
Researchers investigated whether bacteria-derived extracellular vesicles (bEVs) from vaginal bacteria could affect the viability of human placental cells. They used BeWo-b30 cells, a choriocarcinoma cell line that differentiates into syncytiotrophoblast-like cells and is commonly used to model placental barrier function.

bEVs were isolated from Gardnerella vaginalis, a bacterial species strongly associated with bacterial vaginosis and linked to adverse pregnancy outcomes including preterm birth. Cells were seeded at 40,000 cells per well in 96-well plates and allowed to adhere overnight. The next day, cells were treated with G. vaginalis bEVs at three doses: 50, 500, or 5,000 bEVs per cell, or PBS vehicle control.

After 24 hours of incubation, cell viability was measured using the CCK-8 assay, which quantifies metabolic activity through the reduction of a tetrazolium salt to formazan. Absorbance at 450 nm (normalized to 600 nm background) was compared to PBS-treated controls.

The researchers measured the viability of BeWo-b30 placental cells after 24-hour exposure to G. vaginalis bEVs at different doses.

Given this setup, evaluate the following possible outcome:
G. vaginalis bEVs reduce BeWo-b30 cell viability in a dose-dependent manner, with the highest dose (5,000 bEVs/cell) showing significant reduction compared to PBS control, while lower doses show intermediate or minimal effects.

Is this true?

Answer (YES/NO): NO